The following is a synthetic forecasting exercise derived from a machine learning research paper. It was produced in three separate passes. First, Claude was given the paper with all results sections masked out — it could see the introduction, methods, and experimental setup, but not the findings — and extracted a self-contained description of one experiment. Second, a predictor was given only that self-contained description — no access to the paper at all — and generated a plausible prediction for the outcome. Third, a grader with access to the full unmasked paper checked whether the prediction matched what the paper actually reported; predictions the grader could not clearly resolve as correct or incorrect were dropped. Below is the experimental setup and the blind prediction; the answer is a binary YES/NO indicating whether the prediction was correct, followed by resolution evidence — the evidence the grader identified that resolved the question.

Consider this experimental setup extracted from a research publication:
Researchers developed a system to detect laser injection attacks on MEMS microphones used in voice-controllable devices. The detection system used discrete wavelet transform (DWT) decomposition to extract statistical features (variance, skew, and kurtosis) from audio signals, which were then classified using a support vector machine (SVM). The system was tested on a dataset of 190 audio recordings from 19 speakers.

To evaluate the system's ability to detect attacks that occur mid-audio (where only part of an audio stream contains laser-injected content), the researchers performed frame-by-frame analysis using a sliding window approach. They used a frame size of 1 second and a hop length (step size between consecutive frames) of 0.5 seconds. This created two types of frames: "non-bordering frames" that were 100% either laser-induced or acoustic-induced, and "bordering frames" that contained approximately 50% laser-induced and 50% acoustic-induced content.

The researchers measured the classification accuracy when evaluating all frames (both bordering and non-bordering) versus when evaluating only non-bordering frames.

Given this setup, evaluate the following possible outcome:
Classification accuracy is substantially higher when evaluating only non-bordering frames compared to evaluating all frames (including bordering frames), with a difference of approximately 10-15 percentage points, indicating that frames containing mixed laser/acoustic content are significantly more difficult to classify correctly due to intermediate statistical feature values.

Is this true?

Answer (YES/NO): NO